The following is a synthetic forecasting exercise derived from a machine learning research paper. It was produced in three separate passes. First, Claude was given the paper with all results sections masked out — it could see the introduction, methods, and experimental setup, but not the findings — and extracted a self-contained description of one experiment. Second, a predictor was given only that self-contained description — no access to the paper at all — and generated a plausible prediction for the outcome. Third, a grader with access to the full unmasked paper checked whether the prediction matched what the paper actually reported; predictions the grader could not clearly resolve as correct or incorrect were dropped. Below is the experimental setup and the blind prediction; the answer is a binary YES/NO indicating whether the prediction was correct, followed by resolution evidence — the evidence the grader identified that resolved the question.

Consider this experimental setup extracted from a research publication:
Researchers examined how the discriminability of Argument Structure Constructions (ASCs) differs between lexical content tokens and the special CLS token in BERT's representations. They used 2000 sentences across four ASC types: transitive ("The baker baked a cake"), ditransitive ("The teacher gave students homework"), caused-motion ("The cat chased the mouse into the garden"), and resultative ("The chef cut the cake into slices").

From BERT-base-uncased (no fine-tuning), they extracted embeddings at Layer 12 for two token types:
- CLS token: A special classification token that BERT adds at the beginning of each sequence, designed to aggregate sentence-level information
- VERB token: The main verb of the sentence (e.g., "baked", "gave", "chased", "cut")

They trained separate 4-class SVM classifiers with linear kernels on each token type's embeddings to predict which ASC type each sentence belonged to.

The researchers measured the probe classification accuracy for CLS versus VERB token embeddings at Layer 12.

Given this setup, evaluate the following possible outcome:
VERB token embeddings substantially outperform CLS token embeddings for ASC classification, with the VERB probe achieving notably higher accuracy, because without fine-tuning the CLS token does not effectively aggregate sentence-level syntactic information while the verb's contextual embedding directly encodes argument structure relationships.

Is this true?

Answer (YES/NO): NO